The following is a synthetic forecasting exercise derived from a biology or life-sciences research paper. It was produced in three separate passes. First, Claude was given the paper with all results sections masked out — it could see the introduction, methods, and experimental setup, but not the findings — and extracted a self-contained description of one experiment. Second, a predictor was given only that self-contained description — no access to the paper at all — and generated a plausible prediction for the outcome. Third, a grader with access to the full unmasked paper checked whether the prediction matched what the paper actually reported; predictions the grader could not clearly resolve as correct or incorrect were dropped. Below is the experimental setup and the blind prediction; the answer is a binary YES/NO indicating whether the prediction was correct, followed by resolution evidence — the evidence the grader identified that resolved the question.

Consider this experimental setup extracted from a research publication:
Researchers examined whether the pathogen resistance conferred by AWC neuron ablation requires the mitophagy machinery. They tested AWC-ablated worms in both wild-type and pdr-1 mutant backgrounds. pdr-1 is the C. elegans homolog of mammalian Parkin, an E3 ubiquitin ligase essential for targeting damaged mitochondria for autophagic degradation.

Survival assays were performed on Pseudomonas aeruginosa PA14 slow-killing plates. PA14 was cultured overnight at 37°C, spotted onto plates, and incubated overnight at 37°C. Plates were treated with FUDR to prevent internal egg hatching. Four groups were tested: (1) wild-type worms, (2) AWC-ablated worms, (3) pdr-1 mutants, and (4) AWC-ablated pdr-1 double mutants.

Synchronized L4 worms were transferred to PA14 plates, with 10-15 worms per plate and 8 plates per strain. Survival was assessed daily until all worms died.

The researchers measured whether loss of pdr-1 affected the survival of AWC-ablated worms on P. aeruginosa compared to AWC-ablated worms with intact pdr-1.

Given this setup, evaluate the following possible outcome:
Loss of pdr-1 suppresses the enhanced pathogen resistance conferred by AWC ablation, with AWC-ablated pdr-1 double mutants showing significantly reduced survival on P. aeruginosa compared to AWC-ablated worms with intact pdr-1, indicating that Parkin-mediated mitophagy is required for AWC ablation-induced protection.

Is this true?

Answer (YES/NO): YES